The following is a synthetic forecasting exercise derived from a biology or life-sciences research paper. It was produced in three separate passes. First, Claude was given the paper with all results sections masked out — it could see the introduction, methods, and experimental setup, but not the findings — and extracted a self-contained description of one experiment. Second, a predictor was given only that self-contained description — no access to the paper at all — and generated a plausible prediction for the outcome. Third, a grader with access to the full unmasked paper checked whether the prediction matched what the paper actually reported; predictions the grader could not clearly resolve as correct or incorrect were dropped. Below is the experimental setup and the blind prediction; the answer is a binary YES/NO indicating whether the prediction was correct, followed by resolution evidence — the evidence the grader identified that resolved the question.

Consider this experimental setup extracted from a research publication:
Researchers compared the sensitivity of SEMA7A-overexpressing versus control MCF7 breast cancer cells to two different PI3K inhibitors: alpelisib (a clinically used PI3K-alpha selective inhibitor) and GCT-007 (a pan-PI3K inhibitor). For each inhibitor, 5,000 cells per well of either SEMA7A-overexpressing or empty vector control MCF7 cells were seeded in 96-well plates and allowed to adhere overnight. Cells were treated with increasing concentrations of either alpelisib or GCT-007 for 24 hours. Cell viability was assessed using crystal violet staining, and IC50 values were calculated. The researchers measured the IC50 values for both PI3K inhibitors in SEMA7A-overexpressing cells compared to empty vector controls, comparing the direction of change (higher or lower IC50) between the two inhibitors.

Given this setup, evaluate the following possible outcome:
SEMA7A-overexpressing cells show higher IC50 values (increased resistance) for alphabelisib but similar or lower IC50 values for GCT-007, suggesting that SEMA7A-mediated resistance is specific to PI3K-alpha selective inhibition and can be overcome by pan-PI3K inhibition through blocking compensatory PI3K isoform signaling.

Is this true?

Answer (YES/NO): NO